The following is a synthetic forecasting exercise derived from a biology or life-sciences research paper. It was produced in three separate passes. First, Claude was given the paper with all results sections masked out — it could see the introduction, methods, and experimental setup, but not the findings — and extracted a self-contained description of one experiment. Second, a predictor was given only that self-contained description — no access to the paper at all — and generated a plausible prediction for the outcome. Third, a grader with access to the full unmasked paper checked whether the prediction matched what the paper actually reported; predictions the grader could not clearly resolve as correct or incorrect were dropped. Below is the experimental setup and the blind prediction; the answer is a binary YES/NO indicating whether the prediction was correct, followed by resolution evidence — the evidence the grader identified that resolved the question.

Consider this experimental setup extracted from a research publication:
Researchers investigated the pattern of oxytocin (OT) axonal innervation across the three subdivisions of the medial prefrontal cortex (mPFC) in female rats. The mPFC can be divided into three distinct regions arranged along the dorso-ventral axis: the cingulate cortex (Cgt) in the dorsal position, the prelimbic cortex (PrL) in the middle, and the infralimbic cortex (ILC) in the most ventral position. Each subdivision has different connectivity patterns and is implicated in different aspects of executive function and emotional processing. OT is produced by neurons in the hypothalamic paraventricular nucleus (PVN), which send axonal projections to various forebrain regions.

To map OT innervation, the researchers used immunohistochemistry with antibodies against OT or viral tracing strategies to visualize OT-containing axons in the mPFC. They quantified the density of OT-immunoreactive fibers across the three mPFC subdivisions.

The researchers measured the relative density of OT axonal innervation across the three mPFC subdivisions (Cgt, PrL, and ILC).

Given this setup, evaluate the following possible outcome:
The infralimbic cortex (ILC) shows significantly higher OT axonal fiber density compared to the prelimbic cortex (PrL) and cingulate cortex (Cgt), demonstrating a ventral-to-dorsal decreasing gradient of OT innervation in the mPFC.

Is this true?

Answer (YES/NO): YES